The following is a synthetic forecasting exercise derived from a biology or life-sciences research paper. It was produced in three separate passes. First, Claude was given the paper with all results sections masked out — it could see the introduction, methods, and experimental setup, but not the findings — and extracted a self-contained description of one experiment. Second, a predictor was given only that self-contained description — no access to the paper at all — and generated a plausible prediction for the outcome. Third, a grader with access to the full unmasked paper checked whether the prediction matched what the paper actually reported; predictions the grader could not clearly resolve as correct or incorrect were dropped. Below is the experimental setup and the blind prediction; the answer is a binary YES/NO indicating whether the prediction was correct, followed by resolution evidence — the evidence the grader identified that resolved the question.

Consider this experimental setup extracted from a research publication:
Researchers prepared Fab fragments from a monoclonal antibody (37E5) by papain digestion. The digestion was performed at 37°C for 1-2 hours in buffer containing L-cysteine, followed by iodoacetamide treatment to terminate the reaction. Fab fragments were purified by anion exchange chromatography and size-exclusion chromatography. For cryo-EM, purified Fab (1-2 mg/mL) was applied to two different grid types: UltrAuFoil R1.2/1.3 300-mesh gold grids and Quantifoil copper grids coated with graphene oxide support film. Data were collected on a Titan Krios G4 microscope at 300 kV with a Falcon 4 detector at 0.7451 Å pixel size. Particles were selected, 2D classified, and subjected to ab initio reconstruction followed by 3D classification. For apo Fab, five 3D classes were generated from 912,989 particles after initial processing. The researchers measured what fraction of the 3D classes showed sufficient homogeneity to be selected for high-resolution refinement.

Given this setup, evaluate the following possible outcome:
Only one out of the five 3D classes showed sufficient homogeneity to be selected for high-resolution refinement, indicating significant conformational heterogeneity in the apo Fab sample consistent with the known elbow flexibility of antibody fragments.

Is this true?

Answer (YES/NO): NO